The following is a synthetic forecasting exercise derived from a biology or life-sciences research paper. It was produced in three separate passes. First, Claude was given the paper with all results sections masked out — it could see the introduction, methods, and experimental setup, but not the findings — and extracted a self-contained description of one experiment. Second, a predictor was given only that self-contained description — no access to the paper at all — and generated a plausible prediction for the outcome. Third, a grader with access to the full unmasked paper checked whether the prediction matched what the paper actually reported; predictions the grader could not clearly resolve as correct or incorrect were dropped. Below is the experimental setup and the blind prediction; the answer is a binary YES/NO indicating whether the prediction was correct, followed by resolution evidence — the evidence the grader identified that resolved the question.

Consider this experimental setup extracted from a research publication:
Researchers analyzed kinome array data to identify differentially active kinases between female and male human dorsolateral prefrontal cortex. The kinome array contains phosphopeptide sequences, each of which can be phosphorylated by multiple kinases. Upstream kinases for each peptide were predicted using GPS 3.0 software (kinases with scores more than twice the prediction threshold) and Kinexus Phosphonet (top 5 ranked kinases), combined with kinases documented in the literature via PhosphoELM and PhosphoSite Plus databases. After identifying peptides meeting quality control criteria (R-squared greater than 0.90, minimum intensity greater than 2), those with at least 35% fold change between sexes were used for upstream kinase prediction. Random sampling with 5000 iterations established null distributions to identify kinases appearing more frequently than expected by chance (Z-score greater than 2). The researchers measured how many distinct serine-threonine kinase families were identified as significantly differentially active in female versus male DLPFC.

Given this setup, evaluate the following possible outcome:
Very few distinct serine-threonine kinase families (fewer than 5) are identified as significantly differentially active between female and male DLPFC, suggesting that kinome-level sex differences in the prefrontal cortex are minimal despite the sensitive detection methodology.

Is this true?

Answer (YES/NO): NO